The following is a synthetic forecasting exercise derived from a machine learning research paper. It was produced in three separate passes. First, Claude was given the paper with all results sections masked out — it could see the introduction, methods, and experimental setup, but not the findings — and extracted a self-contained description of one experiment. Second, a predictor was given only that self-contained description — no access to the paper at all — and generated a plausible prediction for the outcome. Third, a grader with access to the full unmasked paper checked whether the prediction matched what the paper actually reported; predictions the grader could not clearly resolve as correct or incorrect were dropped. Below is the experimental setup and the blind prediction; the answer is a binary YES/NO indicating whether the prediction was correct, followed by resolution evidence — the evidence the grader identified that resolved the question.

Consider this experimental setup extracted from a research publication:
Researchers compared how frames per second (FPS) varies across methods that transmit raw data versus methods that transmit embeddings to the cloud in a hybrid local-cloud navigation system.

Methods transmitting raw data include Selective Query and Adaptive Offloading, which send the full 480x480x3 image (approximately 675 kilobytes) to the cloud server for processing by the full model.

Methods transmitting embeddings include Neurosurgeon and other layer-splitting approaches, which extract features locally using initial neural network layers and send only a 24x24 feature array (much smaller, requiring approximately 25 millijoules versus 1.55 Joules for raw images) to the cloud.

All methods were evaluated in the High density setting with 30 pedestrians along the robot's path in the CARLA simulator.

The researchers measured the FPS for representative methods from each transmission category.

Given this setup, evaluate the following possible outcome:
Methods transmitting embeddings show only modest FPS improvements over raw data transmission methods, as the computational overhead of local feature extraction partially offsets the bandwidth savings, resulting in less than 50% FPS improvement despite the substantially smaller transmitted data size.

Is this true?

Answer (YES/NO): NO